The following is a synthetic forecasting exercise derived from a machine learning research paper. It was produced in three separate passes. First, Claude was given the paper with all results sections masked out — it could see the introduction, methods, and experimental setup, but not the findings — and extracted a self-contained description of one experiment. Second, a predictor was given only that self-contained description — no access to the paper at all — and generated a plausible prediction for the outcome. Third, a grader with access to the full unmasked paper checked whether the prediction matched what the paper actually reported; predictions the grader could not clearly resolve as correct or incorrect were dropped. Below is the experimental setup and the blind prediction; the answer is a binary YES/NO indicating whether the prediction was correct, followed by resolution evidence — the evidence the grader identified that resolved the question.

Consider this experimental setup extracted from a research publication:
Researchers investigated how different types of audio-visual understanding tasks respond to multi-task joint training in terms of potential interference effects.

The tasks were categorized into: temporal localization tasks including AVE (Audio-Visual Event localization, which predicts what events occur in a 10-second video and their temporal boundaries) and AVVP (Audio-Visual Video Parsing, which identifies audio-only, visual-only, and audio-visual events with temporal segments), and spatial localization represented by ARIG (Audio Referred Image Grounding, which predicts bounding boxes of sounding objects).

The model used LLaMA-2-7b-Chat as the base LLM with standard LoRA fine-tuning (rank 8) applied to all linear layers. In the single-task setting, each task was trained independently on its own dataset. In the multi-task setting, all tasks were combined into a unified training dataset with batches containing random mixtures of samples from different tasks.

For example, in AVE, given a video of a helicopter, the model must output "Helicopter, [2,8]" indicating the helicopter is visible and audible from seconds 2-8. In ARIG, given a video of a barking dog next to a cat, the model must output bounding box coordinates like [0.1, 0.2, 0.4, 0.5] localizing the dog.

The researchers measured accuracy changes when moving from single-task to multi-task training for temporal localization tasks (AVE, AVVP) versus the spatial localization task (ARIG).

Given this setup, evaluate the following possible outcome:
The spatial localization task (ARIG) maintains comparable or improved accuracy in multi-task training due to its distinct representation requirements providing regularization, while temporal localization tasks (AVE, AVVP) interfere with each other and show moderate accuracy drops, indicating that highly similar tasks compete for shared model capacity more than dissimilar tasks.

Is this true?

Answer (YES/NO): NO